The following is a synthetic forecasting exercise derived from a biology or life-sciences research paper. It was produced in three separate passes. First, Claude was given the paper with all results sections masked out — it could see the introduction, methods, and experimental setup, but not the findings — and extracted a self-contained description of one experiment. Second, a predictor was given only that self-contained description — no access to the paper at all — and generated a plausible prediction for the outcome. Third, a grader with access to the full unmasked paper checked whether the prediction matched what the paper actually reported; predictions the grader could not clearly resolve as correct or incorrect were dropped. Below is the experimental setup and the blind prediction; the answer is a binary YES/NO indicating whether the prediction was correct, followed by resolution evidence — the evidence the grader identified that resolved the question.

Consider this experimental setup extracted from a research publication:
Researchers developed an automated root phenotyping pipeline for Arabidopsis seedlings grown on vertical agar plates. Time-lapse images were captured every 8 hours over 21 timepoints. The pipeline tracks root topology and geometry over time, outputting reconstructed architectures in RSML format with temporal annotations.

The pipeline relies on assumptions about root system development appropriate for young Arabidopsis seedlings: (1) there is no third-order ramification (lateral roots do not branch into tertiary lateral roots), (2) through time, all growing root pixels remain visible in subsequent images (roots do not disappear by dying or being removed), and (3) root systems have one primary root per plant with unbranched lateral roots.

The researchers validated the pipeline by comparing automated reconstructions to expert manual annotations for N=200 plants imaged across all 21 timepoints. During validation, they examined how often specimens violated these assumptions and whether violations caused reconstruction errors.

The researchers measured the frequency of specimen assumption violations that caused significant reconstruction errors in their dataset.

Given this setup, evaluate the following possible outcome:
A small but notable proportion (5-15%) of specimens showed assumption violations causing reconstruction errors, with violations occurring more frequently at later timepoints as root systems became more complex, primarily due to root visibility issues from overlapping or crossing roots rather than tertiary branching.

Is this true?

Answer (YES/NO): NO